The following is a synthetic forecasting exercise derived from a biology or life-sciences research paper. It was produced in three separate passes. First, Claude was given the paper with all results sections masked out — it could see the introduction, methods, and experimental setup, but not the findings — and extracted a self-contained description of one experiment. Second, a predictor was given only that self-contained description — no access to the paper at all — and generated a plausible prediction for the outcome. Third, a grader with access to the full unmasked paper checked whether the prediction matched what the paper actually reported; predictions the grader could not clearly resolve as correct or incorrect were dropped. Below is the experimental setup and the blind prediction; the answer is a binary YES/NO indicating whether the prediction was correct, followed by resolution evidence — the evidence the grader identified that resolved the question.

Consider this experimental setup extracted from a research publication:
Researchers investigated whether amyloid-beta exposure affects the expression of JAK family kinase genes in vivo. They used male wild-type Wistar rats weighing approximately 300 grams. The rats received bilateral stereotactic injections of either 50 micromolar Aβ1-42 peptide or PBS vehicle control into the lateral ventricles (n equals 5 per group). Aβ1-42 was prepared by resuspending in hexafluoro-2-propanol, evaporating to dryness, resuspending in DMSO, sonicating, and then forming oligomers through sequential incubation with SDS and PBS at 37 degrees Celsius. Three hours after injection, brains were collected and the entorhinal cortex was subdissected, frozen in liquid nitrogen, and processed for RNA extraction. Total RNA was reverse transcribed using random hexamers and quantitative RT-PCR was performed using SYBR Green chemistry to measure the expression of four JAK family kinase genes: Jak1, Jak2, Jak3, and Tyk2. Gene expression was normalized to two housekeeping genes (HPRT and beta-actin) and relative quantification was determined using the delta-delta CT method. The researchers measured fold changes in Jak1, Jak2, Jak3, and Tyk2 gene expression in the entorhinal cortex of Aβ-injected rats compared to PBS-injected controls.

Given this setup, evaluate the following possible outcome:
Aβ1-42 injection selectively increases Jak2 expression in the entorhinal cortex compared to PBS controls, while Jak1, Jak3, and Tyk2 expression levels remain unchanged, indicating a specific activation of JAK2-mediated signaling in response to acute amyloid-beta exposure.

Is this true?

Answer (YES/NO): NO